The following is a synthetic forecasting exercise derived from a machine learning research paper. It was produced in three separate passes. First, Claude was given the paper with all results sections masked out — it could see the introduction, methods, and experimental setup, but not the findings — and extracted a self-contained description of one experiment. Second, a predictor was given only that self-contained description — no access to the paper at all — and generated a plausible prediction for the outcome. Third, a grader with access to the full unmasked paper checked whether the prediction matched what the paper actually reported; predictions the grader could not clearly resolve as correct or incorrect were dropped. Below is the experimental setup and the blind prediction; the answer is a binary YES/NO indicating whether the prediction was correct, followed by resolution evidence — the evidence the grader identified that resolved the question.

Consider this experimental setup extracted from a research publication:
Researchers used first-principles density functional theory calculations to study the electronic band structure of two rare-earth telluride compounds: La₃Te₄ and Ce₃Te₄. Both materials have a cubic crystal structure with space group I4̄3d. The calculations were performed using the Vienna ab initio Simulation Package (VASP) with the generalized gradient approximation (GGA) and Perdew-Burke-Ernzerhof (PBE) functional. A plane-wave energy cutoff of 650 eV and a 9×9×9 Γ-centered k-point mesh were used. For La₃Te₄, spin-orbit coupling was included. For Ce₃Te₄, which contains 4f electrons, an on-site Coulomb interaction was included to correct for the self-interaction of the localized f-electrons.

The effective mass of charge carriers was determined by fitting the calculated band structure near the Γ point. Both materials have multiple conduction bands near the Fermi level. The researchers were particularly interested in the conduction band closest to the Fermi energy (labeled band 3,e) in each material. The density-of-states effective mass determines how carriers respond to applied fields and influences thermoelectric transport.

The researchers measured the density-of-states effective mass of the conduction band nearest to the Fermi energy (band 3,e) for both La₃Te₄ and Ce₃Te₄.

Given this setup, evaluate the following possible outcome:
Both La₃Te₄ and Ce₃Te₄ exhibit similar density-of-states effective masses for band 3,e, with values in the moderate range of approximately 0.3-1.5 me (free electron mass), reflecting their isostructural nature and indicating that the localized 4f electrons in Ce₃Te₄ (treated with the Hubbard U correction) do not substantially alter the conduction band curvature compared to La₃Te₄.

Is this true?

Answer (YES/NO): NO